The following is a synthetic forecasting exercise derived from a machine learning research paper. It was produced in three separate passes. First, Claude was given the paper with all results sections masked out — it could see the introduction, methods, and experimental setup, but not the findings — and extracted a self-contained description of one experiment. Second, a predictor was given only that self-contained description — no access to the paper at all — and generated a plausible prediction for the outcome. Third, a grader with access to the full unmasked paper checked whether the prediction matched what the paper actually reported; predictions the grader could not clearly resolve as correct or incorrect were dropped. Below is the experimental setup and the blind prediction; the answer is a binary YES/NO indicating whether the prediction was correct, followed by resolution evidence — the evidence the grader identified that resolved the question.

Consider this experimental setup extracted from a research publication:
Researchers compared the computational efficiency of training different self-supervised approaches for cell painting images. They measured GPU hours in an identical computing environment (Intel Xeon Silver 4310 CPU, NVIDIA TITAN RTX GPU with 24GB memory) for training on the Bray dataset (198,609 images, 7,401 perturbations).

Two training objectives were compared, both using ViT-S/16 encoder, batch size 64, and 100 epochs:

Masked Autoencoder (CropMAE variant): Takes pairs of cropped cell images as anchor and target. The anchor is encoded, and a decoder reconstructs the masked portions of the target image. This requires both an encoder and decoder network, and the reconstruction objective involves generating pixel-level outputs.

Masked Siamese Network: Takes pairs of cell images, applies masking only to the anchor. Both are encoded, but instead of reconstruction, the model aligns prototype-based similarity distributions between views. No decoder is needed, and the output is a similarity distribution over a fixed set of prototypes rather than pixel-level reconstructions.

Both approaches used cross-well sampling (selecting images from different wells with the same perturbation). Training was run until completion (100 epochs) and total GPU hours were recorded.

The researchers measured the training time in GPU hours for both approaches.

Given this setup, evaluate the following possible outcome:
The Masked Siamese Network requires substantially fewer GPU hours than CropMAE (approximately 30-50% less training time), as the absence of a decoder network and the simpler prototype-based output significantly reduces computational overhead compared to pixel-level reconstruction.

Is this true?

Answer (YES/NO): YES